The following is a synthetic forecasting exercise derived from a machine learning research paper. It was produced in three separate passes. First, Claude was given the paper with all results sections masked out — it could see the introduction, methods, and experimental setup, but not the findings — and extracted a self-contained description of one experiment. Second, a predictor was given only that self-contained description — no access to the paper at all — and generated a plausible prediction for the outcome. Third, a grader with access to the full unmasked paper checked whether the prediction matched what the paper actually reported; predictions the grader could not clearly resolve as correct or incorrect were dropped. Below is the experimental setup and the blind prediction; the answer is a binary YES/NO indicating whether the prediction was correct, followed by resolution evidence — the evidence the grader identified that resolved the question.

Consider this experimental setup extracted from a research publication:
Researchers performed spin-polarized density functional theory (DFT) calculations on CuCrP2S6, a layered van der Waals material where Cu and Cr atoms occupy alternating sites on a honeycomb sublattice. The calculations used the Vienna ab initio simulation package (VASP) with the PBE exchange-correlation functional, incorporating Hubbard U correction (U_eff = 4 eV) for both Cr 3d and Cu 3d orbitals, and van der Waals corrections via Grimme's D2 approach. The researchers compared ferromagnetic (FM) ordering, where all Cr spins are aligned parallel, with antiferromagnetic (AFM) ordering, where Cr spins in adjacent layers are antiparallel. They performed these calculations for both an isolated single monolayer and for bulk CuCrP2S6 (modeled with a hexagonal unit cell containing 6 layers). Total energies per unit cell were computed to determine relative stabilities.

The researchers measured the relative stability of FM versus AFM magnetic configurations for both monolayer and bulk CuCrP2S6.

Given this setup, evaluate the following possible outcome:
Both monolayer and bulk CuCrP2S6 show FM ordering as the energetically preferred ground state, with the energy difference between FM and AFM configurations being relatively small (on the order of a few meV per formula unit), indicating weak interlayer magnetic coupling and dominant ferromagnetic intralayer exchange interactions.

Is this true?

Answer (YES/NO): NO